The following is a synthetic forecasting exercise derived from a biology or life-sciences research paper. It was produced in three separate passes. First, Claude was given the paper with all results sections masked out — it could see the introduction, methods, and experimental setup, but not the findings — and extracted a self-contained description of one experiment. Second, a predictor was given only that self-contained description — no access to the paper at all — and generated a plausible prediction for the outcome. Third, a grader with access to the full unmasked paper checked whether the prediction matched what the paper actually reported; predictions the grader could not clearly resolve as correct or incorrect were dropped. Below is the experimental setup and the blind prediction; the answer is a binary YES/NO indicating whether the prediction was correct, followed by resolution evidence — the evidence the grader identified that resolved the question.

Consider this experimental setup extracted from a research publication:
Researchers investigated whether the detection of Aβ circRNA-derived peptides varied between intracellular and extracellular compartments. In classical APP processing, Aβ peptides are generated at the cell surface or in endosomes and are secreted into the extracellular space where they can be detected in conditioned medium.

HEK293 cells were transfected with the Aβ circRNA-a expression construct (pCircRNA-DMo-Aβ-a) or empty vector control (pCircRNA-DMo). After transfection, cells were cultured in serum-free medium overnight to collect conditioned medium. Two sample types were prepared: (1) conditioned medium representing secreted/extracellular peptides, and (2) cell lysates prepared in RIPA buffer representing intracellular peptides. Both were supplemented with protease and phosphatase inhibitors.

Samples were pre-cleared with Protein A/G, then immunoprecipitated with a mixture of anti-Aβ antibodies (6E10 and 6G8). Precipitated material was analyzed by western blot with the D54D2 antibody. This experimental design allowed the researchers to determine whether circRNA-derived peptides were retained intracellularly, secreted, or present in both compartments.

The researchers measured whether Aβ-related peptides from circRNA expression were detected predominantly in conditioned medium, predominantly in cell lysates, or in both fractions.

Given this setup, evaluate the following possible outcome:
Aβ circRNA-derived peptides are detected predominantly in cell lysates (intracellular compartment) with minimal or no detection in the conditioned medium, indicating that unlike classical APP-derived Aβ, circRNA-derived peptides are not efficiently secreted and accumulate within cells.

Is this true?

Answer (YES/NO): NO